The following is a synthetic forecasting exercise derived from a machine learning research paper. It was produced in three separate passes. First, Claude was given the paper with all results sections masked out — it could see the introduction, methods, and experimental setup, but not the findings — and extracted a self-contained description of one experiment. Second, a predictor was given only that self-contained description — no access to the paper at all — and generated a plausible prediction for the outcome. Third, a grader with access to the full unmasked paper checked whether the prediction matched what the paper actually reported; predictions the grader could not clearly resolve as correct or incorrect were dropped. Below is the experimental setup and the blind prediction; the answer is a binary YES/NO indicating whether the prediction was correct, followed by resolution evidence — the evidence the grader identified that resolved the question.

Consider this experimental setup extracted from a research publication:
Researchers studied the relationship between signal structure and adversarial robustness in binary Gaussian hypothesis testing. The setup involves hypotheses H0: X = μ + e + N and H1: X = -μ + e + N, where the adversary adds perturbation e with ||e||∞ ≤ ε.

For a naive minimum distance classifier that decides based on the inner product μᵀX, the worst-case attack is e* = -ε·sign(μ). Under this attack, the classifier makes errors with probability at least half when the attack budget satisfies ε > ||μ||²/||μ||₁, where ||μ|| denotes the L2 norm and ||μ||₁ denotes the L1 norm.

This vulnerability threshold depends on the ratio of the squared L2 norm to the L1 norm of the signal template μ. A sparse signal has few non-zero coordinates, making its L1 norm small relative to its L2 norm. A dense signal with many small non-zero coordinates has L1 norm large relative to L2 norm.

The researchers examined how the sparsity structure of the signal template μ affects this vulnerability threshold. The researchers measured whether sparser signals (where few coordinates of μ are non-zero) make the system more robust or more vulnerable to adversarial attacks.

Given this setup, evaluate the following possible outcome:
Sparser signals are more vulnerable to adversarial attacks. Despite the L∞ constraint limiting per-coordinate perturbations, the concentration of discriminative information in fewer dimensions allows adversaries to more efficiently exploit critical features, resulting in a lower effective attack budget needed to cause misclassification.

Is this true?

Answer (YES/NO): NO